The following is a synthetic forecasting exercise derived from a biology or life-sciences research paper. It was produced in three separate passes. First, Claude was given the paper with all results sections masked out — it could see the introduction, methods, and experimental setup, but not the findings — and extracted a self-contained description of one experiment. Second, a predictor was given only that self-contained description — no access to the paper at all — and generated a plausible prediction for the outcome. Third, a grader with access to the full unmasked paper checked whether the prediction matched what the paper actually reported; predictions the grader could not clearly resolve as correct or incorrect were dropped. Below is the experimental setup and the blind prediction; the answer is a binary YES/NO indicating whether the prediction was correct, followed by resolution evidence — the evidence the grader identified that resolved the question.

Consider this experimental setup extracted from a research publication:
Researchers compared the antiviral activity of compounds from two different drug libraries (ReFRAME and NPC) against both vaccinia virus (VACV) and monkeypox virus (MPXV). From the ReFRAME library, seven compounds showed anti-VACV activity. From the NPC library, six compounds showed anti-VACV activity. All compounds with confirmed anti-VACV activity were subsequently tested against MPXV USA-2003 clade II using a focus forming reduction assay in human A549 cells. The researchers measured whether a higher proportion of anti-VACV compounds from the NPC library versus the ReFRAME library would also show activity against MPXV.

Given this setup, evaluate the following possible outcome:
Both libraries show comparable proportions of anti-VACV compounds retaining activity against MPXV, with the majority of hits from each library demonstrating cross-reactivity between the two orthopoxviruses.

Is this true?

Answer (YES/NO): NO